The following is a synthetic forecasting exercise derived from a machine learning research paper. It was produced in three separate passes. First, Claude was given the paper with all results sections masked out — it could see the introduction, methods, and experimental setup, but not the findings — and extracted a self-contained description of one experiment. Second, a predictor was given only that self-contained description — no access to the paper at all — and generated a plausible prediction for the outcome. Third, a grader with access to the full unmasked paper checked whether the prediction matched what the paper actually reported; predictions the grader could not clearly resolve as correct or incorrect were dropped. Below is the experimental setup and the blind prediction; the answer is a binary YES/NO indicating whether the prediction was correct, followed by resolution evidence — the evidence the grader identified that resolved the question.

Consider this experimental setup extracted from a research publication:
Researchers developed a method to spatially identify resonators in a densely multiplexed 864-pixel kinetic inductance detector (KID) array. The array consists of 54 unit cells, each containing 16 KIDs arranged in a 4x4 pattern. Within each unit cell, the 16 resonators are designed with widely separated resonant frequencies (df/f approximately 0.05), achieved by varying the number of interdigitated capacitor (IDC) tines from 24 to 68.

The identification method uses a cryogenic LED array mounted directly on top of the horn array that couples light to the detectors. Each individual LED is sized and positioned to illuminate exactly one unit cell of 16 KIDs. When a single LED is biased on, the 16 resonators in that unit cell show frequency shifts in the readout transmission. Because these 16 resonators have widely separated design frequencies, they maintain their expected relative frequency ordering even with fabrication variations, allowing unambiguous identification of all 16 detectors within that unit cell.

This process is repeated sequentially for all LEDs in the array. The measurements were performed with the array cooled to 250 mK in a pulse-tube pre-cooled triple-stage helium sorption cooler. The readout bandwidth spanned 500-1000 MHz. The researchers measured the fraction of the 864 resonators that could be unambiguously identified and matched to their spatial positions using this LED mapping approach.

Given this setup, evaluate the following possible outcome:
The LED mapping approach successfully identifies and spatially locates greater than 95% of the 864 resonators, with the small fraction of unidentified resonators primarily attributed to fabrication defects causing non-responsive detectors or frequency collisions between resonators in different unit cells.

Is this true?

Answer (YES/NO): NO